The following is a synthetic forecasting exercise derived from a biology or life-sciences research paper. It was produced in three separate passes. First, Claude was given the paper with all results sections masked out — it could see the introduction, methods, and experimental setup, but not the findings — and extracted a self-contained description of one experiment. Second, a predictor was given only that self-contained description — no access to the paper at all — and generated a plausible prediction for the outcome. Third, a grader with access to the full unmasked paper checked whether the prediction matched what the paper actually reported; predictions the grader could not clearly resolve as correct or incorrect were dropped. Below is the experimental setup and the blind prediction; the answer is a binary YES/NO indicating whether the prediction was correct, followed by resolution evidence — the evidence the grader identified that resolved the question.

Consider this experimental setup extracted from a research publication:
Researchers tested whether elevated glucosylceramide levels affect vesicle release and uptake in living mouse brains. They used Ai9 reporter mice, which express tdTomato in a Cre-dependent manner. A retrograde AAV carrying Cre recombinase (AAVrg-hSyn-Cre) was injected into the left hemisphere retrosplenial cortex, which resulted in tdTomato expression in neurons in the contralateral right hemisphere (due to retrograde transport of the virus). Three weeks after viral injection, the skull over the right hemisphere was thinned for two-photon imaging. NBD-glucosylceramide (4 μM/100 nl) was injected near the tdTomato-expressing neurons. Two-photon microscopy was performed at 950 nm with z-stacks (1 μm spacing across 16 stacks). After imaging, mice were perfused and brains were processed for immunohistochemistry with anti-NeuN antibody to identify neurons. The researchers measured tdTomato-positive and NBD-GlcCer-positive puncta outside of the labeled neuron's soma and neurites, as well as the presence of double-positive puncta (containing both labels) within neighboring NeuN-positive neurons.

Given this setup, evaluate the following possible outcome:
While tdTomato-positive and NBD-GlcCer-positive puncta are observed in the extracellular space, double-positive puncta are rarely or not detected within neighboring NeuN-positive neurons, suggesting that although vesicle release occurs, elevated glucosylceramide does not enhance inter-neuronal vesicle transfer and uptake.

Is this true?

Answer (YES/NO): NO